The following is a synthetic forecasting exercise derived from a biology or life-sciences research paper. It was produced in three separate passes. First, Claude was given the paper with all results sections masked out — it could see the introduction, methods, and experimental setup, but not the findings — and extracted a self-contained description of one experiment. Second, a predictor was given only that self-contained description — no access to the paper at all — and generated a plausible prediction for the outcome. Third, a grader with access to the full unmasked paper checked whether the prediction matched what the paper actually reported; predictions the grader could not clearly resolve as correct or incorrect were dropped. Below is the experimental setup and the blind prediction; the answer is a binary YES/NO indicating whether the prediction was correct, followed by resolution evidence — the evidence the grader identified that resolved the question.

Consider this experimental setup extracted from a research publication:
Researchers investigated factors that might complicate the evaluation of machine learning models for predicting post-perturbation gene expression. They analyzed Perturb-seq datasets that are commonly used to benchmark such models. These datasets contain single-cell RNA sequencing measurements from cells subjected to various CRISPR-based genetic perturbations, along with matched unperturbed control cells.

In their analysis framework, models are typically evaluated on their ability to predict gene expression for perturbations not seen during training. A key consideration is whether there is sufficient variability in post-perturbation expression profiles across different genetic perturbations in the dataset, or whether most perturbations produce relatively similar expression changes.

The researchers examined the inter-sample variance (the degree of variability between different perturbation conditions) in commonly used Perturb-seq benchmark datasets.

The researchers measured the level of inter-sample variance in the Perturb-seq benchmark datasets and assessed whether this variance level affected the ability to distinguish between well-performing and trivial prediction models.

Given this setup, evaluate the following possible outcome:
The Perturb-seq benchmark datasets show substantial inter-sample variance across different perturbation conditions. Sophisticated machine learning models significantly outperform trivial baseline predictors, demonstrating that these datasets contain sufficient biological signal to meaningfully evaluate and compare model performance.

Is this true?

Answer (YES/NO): NO